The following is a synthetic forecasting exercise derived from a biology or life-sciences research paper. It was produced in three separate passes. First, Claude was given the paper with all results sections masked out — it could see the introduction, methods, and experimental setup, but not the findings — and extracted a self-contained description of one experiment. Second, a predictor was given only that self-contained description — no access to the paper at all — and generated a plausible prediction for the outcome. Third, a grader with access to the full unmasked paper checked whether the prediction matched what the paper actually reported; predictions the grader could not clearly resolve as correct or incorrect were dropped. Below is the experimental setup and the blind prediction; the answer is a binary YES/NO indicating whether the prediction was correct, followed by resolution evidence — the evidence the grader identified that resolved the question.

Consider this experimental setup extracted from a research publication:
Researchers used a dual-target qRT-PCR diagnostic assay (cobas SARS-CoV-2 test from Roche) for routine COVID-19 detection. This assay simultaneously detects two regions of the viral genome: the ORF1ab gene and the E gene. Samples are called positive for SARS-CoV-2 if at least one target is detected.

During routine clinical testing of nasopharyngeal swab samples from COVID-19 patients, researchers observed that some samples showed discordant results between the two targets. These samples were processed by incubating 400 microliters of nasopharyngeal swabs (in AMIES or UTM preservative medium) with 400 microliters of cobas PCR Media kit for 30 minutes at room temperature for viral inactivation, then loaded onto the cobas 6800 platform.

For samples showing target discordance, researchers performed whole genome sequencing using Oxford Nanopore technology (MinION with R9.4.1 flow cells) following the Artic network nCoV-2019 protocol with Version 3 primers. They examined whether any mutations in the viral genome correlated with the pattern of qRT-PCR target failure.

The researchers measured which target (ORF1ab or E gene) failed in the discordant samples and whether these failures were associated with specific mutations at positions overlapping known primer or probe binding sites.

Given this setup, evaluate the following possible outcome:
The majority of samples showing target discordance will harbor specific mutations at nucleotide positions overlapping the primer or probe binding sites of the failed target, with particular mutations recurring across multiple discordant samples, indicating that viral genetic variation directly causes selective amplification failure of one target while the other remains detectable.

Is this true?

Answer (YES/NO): YES